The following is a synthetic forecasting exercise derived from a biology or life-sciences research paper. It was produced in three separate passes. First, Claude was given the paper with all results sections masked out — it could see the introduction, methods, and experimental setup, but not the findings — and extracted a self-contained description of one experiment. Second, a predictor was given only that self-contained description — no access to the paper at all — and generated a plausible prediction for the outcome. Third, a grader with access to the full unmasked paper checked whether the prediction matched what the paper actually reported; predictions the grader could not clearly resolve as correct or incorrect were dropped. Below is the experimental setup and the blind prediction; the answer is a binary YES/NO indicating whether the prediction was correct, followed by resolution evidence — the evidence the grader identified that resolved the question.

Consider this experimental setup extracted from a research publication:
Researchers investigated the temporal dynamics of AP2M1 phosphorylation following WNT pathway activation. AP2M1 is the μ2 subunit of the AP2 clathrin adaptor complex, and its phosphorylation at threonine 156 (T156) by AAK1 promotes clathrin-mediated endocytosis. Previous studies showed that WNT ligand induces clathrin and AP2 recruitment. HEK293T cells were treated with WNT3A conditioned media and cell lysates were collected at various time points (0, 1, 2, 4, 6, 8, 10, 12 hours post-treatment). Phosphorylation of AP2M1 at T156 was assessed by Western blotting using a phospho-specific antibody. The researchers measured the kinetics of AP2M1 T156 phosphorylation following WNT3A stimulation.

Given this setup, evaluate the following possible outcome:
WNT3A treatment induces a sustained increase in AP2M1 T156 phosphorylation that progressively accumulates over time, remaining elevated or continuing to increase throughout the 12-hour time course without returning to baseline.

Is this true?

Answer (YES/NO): NO